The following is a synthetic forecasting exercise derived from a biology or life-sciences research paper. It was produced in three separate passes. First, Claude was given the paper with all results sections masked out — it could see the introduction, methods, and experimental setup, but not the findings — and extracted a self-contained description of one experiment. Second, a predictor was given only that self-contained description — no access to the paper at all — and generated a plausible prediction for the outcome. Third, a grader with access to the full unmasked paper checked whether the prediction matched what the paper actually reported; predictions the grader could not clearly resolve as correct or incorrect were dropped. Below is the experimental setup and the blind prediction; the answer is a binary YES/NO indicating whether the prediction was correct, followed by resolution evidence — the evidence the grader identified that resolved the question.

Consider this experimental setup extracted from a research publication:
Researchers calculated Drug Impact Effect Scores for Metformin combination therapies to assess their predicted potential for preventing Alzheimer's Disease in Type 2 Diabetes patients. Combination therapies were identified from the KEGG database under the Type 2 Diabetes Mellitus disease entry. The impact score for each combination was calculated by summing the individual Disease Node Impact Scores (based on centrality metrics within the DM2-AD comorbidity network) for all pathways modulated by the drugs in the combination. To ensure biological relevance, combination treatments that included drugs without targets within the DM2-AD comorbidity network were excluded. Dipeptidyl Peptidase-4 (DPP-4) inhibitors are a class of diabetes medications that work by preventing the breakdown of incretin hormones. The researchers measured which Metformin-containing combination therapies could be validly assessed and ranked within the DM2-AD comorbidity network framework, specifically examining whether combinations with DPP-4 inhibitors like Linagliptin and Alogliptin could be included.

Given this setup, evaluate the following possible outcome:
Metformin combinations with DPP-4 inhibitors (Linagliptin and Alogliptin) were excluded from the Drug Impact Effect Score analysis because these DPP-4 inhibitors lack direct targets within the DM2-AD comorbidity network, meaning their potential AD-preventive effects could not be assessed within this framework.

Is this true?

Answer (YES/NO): YES